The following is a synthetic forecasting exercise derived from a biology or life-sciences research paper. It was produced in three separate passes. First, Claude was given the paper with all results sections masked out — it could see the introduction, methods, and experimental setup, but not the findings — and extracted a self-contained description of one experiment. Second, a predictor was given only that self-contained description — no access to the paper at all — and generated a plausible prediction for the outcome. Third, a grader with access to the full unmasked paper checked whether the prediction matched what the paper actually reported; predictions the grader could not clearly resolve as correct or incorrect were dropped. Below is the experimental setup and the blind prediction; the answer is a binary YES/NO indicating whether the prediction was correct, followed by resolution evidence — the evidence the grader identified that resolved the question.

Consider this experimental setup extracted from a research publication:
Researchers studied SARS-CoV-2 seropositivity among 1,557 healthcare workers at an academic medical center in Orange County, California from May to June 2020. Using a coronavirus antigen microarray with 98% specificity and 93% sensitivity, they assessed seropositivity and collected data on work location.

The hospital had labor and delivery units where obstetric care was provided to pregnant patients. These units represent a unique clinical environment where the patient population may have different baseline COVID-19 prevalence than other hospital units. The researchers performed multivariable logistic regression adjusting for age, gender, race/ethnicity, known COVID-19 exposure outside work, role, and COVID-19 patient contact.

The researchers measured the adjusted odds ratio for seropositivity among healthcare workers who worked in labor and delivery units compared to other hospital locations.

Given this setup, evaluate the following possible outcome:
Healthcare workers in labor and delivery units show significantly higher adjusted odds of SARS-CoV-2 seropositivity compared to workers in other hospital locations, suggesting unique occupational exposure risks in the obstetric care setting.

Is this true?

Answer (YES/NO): NO